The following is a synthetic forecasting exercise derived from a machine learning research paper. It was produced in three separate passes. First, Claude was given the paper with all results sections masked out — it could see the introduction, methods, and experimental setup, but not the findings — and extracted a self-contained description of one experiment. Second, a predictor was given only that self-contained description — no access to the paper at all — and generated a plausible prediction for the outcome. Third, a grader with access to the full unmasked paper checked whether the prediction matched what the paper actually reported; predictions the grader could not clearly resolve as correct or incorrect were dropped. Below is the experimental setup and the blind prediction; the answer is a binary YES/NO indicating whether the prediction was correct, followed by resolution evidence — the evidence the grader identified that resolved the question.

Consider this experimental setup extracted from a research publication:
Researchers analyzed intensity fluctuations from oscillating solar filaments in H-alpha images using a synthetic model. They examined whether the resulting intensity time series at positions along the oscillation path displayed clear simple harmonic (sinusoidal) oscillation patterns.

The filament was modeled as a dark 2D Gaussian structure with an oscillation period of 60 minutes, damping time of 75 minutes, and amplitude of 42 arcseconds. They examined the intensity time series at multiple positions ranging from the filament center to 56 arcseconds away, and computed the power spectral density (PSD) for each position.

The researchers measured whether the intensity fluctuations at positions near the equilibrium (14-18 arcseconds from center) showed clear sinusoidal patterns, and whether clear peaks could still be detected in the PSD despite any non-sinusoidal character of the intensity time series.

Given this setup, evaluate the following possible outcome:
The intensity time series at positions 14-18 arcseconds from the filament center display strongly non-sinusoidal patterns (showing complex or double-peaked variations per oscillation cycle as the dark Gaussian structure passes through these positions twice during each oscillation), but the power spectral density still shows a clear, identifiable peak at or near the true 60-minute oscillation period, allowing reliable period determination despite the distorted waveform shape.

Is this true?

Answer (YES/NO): NO